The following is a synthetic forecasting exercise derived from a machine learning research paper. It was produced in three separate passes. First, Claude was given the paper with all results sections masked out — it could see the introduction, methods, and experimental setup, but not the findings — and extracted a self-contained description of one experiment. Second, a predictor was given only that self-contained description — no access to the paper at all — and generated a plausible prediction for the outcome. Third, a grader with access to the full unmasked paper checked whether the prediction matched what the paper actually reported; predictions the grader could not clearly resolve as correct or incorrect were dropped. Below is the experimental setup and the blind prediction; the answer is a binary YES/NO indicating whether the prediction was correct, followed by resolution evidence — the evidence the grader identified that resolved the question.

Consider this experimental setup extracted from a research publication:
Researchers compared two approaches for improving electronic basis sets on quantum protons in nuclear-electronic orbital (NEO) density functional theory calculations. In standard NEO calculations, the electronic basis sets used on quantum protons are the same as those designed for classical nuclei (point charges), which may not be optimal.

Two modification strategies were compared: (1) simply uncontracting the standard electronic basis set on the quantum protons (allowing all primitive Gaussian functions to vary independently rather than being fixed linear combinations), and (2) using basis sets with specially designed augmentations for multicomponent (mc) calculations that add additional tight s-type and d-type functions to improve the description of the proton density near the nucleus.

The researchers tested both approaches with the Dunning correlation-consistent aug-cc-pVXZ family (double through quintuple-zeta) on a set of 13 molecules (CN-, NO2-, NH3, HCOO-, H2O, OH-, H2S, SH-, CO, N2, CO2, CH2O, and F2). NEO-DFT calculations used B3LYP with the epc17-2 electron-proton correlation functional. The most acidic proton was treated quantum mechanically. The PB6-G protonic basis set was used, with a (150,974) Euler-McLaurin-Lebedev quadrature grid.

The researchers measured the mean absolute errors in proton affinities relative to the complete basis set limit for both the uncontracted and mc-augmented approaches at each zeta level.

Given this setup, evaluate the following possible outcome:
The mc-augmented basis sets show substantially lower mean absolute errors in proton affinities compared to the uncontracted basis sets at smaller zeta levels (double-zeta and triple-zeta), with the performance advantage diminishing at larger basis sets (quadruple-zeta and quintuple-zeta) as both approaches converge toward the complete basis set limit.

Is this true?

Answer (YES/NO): NO